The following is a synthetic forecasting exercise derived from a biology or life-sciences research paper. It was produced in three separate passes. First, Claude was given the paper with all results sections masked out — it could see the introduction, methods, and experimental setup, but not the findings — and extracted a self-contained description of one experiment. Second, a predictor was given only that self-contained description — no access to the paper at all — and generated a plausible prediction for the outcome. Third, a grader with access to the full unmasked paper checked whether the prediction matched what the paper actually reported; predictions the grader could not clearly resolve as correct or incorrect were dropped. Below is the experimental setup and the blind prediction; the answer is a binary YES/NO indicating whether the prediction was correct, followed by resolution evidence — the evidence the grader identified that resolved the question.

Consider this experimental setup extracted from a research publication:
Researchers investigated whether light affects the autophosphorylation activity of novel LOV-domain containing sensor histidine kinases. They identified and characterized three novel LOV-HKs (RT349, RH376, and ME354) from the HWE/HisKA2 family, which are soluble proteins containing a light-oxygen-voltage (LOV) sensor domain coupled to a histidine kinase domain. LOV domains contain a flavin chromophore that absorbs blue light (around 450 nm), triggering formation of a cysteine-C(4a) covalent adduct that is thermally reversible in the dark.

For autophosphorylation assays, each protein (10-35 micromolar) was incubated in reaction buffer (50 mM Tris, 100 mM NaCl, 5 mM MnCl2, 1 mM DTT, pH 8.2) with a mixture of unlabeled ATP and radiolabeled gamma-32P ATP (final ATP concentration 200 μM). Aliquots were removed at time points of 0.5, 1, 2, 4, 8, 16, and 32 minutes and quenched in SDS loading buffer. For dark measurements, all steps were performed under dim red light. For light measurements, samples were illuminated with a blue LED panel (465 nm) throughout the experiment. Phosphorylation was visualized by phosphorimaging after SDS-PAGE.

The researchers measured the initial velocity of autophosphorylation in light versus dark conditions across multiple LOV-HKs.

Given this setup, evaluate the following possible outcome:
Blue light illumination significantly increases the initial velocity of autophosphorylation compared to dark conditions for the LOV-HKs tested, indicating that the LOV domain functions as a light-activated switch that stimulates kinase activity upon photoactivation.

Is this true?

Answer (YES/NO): NO